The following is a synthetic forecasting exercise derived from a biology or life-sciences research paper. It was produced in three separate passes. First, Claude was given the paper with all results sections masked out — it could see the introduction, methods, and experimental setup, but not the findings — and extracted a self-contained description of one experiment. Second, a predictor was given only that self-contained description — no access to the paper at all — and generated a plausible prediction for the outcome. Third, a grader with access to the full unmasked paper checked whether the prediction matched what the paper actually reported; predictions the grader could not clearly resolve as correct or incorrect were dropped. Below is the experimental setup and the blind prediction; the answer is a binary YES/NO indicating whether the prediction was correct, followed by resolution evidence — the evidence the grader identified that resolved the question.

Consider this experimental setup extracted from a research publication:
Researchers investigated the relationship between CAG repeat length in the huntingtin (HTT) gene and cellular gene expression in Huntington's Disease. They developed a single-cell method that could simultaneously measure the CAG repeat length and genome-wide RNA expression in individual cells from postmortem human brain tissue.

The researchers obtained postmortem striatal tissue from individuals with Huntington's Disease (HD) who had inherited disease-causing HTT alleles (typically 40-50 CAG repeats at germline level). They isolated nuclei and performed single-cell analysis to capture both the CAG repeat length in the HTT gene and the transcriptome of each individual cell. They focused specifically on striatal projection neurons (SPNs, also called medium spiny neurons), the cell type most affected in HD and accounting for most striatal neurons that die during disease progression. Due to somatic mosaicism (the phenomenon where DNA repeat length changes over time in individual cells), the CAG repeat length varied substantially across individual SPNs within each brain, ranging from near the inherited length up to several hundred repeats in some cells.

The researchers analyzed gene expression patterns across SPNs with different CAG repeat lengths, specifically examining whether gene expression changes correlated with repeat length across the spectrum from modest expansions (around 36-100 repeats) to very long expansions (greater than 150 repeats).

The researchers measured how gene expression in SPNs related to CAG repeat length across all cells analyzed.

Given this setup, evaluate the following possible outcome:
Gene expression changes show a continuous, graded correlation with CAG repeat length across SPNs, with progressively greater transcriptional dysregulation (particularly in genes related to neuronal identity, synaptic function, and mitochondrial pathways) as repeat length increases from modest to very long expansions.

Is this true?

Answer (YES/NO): NO